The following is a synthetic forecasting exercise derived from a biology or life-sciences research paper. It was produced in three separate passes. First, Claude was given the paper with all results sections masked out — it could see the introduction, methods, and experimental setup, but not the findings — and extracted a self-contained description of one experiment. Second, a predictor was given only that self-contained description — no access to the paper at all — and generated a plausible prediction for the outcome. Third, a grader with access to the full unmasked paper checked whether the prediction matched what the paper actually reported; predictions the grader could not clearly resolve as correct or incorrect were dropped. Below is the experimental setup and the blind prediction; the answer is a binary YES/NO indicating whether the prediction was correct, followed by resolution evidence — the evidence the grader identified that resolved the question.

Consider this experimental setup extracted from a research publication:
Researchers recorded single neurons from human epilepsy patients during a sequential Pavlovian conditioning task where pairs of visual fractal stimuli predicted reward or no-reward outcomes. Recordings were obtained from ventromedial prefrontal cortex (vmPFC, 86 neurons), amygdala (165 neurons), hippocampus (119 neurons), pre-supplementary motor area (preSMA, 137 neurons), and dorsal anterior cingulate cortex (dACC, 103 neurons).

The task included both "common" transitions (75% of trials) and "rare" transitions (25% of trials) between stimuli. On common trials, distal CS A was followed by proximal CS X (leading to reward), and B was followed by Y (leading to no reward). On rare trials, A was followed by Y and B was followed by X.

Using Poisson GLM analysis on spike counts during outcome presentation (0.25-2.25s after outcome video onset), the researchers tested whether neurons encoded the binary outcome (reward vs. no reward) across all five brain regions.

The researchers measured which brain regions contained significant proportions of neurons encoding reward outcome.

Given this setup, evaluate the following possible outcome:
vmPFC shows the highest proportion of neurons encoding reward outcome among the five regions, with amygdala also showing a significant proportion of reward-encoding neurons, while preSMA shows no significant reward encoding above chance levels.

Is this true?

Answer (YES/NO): NO